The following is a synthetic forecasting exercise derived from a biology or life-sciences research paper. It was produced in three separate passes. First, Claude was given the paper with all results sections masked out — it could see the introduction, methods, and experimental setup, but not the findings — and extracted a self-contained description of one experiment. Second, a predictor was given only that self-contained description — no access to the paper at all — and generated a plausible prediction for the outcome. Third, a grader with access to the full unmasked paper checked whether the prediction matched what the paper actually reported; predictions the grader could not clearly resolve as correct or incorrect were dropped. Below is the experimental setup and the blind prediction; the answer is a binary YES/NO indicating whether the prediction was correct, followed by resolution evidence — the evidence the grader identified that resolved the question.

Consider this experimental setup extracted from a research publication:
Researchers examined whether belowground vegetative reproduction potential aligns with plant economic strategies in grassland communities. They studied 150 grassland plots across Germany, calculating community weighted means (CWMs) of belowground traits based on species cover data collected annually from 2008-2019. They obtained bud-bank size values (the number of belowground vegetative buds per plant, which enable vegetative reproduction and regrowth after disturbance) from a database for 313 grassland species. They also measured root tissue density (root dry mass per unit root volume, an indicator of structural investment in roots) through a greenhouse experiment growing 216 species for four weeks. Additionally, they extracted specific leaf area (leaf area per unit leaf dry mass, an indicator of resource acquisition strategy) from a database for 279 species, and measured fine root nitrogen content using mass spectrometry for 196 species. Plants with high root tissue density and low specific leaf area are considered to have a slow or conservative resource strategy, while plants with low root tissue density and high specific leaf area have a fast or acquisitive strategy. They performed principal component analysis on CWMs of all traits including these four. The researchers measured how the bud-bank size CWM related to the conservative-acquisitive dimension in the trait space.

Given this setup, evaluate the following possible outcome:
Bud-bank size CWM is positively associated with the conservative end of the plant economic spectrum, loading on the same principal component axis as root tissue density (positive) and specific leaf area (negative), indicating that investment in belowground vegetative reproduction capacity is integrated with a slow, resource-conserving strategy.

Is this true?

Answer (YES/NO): YES